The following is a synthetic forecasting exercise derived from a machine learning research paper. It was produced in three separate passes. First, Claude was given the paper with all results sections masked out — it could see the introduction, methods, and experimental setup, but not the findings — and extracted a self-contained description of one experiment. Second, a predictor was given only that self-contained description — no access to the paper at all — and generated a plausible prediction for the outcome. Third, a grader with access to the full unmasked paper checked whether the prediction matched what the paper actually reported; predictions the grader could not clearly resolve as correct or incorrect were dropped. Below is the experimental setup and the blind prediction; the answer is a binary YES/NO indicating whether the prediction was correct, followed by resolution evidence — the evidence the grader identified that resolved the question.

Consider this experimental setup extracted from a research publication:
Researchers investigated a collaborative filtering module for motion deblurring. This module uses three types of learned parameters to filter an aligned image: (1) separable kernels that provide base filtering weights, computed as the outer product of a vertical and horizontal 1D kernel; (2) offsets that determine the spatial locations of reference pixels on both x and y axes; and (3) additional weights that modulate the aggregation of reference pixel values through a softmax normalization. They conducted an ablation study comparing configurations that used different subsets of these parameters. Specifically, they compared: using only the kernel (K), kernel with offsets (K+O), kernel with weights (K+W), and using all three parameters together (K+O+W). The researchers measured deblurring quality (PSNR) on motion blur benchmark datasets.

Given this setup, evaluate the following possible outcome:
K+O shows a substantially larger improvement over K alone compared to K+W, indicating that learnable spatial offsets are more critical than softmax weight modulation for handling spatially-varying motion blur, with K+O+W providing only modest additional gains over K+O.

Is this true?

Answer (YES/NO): NO